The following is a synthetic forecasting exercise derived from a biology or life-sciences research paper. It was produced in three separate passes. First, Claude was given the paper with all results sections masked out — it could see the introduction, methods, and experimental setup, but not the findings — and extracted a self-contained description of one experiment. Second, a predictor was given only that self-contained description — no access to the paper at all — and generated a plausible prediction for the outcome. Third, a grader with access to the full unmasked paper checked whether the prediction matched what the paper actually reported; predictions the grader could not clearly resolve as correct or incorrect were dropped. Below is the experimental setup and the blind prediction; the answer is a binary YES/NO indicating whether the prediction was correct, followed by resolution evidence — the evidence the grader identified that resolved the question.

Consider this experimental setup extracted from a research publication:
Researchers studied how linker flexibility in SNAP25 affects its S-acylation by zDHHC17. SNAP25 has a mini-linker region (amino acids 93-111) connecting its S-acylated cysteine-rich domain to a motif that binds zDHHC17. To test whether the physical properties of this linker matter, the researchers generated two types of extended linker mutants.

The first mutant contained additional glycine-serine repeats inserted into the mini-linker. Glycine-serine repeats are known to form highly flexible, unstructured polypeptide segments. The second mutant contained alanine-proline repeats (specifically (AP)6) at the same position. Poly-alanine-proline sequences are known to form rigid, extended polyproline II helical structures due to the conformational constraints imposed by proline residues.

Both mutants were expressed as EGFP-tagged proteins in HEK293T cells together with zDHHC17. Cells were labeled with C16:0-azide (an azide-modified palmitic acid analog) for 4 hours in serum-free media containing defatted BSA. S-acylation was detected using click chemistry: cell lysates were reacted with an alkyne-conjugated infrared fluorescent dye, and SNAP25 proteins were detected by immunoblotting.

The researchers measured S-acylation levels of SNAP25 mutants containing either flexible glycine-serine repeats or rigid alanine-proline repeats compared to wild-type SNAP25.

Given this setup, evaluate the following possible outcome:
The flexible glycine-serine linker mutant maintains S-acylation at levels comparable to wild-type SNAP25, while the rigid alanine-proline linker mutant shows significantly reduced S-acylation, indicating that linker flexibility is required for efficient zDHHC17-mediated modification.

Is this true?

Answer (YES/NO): NO